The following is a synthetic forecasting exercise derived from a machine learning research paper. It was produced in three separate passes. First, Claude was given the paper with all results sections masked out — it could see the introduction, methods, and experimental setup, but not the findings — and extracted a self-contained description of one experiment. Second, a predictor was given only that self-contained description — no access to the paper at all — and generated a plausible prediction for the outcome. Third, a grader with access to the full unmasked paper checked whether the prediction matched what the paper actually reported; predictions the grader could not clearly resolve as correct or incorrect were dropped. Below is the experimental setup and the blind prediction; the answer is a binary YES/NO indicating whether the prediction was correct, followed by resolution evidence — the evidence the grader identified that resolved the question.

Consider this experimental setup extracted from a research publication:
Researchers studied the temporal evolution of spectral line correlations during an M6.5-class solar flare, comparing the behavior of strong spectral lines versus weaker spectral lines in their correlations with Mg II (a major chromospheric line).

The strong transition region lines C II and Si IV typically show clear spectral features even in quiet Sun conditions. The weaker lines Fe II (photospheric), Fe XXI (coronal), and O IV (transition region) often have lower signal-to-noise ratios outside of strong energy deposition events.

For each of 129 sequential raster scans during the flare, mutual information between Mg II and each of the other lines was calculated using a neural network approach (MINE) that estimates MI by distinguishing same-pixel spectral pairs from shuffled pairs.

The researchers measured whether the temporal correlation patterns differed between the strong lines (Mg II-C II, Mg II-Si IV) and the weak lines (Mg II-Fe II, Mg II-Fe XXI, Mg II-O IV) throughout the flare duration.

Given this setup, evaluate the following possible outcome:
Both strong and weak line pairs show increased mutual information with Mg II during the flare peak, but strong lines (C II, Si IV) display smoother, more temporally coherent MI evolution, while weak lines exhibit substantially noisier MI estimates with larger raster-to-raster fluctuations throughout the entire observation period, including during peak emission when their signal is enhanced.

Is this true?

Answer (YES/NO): NO